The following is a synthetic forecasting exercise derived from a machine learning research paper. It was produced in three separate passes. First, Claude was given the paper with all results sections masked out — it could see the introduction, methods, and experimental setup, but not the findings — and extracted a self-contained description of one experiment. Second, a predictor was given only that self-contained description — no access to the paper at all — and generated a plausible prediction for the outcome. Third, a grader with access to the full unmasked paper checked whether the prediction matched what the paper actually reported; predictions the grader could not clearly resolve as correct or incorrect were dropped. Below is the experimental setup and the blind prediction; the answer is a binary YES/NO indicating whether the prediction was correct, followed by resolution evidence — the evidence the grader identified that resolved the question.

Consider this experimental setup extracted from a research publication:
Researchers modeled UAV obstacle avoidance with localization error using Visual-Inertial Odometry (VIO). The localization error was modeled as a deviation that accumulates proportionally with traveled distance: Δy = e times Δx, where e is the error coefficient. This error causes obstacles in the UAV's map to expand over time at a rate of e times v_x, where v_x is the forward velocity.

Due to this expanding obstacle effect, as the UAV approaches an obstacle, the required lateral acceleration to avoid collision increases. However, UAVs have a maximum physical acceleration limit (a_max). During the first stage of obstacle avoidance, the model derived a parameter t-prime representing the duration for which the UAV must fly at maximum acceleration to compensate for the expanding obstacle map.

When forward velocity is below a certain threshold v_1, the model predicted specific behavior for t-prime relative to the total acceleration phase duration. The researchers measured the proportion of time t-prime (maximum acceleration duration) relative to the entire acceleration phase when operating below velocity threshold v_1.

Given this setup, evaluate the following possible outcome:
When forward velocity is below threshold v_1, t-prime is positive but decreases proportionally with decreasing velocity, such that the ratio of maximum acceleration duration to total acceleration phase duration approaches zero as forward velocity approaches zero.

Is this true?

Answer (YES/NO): NO